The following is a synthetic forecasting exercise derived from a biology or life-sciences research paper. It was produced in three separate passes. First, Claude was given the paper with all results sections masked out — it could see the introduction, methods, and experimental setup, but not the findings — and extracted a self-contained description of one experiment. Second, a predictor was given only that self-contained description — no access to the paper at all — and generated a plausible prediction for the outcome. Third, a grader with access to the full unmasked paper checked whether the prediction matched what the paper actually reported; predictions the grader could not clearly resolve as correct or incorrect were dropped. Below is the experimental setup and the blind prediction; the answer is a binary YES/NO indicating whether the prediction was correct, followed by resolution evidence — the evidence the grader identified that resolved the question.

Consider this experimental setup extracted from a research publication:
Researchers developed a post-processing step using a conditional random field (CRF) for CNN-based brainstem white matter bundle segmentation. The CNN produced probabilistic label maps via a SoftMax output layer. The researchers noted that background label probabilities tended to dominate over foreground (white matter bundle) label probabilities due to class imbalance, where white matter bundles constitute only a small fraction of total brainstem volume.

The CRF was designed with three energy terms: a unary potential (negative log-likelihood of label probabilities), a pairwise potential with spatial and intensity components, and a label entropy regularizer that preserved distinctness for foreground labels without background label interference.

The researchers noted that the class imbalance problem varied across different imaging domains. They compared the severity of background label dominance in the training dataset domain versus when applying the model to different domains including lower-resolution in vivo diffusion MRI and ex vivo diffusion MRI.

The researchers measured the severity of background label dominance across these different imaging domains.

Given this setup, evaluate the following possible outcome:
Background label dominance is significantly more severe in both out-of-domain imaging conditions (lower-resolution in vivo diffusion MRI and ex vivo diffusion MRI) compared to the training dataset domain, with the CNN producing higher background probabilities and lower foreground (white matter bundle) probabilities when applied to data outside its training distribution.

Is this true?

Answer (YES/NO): YES